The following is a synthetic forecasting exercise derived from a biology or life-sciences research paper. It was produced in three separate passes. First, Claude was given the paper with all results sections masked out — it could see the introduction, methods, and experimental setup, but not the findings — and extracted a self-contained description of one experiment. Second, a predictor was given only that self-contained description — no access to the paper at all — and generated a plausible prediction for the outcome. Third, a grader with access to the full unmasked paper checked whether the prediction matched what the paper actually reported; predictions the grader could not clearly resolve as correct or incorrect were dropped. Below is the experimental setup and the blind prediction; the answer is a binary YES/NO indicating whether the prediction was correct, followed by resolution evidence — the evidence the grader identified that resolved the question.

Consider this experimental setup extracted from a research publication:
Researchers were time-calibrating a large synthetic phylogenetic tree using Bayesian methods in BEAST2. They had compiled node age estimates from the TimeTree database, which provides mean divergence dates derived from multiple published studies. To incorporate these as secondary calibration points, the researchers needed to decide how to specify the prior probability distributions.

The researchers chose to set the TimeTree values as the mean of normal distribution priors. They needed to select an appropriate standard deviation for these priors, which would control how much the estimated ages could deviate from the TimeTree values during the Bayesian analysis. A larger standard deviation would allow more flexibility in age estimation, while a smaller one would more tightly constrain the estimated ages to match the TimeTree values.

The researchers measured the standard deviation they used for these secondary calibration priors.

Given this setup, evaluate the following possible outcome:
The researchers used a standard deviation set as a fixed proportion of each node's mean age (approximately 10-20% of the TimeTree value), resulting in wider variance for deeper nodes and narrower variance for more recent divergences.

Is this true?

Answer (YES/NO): NO